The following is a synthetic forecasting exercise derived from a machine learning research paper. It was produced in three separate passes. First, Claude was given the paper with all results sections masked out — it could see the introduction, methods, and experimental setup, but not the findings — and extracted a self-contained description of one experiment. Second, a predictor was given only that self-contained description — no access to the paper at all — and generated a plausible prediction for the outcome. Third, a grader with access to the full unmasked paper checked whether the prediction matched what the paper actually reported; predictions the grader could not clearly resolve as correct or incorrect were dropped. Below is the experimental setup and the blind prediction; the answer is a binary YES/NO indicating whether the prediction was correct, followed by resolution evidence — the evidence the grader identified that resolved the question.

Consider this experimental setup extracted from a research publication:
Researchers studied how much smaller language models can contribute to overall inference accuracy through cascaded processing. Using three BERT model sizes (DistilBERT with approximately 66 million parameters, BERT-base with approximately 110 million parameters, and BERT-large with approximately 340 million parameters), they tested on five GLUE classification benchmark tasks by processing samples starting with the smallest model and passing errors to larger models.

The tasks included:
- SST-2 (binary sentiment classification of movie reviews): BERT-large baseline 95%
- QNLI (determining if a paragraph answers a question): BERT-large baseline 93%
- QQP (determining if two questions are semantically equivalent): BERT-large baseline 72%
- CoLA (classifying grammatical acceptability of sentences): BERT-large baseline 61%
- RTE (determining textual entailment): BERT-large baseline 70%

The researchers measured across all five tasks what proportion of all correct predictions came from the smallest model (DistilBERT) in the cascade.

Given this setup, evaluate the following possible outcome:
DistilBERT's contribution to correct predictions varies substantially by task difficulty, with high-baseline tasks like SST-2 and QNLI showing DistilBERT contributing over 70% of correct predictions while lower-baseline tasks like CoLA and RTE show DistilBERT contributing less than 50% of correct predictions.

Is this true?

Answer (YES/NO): NO